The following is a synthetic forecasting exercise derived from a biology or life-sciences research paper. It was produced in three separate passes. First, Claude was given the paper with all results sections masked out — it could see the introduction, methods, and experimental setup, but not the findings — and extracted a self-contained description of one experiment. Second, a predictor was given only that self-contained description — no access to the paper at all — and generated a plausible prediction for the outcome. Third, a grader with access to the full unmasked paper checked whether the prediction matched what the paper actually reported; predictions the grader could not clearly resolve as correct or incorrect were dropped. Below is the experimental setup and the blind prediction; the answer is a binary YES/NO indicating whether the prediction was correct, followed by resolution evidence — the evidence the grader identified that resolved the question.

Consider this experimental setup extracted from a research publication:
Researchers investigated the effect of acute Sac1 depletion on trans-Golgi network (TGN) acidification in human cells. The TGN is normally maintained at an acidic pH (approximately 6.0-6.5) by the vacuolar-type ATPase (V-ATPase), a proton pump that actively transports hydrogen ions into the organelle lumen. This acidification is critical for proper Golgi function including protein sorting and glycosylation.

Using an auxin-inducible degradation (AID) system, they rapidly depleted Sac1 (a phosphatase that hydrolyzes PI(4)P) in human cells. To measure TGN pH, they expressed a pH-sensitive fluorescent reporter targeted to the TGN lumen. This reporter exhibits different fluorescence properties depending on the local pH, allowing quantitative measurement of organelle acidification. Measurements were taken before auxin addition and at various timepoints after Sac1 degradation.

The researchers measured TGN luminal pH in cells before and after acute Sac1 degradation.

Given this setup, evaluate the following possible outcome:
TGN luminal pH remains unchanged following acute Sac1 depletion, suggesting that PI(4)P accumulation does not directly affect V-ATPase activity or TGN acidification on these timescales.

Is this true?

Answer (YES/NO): NO